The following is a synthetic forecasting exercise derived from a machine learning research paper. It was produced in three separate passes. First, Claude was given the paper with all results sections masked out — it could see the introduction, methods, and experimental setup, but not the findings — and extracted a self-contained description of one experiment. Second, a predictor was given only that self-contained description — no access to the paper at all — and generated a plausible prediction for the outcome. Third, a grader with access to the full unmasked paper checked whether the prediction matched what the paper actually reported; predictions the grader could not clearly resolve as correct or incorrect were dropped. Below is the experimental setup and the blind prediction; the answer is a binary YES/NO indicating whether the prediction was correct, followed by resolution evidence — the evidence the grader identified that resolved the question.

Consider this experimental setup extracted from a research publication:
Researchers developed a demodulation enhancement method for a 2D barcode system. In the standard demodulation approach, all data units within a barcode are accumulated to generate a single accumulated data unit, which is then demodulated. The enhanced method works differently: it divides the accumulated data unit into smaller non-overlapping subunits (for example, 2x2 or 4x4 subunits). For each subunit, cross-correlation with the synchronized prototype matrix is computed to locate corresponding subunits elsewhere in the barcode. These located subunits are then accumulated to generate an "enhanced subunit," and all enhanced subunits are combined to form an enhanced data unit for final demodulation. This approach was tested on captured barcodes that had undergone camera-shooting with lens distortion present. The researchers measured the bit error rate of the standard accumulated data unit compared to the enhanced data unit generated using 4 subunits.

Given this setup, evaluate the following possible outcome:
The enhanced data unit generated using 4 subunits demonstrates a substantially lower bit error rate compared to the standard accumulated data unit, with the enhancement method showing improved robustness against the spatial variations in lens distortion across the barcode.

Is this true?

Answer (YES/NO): YES